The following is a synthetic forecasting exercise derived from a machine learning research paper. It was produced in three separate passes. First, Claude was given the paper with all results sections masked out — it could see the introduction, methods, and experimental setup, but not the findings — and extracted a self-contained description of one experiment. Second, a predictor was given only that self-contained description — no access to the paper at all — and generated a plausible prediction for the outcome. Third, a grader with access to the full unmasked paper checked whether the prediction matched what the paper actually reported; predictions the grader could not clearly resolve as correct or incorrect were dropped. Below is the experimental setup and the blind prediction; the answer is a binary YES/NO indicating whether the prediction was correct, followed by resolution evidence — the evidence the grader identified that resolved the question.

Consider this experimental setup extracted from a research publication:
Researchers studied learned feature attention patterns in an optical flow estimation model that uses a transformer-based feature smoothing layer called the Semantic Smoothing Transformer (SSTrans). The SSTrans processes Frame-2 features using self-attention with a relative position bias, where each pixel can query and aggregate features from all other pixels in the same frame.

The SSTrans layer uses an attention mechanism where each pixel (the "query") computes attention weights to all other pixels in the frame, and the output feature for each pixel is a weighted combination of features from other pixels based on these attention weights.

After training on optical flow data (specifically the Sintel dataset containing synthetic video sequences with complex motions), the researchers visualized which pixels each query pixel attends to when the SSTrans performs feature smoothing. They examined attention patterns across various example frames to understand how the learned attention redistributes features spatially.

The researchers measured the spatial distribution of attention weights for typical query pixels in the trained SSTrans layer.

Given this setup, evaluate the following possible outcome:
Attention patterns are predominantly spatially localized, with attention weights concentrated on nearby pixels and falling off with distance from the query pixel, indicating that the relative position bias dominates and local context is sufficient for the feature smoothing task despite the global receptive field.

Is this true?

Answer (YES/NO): NO